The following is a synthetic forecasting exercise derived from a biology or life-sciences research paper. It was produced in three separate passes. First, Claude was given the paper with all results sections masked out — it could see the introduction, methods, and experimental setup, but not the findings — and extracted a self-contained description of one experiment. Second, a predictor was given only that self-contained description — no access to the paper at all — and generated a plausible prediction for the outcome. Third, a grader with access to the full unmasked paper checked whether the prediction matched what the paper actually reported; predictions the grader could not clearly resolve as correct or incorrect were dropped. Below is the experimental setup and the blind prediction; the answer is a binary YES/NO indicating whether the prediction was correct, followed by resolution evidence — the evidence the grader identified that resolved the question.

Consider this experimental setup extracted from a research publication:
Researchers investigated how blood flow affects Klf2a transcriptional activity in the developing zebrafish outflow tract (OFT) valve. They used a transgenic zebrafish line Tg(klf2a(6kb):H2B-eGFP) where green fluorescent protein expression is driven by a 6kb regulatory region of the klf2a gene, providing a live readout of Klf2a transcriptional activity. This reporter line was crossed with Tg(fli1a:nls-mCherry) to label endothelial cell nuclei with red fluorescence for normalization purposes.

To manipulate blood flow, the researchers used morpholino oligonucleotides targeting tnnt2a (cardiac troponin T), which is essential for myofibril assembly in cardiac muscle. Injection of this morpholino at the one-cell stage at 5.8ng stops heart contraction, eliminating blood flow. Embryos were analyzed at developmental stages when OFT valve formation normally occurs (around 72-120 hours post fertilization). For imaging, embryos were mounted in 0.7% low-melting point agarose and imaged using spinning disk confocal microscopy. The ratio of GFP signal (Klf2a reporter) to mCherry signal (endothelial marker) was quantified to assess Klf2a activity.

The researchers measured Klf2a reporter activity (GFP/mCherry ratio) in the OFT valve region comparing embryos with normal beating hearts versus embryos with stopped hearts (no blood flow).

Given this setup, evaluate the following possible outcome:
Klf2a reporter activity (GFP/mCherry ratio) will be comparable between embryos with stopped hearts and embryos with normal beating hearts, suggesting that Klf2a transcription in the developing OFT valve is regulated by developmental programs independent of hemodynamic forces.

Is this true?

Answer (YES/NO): NO